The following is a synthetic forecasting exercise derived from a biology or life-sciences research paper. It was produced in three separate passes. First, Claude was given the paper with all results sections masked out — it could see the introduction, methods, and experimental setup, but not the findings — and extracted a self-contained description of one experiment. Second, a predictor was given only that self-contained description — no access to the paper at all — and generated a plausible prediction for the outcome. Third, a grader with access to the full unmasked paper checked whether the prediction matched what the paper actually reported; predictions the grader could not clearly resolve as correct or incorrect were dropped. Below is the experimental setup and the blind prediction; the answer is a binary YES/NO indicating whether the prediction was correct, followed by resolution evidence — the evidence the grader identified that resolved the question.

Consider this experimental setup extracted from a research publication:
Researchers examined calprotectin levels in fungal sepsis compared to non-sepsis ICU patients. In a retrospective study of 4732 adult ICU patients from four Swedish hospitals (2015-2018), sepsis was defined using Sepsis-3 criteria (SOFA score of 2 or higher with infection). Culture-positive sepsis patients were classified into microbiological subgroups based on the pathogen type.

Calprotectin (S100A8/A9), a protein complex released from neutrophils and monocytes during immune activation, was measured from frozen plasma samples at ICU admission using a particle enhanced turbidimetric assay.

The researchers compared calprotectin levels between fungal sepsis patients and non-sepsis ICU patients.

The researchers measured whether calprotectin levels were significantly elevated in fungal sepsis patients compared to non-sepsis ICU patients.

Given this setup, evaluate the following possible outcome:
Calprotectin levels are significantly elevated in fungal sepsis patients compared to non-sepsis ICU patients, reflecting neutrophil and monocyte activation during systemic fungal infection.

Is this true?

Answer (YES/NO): YES